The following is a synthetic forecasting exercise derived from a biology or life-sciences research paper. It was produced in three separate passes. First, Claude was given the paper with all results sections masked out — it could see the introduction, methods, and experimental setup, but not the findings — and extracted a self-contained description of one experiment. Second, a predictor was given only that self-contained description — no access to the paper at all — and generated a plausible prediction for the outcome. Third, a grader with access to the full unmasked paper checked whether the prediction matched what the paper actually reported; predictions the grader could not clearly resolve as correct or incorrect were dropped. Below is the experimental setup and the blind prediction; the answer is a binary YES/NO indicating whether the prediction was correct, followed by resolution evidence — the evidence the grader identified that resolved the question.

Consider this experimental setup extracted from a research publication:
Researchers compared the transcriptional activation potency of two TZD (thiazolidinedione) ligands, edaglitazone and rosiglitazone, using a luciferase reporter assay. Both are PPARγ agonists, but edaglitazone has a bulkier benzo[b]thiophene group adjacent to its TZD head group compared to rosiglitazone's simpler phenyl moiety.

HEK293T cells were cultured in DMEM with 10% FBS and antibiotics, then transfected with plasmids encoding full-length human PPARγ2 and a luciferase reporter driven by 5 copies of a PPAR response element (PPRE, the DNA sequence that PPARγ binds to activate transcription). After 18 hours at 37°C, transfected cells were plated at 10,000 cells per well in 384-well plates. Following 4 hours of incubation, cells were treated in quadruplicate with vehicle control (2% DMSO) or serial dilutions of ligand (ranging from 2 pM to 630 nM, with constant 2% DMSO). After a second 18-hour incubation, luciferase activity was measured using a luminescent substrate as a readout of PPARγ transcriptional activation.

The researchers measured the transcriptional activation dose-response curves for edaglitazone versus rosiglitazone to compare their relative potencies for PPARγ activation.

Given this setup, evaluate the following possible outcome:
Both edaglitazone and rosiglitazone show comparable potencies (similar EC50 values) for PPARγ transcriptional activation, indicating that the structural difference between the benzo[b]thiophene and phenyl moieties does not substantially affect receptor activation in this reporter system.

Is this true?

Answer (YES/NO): YES